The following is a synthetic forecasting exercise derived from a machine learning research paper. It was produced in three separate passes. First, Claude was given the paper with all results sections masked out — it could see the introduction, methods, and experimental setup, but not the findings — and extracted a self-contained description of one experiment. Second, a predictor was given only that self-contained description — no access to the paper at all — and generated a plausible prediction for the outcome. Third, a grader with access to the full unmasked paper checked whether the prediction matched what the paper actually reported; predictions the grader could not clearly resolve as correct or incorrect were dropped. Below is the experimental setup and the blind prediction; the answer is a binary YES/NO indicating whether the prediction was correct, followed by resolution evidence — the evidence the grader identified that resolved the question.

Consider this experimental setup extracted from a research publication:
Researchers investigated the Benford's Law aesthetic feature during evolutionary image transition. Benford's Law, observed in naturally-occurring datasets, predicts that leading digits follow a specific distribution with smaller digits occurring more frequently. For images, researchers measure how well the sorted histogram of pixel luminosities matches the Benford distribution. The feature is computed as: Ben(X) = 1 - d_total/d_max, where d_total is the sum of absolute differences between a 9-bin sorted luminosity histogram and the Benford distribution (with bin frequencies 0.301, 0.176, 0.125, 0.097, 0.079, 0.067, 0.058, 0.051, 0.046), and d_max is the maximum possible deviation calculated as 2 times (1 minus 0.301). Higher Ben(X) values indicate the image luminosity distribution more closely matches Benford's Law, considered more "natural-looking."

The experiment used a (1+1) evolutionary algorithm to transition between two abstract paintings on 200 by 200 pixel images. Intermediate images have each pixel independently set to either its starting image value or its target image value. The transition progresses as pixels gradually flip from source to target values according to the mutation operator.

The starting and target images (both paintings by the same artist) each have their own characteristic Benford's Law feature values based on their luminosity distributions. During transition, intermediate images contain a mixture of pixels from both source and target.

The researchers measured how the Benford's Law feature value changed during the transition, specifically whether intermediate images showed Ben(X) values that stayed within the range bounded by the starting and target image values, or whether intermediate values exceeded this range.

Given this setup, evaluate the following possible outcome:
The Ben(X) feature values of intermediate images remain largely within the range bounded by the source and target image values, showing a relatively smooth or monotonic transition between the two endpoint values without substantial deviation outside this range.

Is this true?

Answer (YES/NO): NO